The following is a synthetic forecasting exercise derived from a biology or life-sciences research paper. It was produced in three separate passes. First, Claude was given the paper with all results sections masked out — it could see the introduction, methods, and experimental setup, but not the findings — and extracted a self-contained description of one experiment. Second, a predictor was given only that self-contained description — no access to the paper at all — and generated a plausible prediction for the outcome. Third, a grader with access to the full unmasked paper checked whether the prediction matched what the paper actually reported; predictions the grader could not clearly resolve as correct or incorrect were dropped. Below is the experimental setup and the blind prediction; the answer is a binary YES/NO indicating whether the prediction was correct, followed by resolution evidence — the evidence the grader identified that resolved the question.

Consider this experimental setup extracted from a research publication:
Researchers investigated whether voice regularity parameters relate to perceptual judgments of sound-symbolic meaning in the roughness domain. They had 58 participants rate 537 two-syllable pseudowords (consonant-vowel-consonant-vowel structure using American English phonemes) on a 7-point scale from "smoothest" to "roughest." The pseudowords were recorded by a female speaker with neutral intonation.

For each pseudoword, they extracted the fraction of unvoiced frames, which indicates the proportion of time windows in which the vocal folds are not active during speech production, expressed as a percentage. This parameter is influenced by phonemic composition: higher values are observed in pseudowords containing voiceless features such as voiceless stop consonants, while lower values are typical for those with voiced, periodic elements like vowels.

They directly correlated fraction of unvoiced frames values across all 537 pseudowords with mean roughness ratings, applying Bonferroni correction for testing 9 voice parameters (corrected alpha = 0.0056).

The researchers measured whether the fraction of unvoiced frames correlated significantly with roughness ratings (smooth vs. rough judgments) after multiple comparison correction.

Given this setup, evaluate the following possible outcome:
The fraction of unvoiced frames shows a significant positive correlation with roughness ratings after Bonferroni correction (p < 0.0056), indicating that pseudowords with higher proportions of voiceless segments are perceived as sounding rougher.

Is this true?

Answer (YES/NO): YES